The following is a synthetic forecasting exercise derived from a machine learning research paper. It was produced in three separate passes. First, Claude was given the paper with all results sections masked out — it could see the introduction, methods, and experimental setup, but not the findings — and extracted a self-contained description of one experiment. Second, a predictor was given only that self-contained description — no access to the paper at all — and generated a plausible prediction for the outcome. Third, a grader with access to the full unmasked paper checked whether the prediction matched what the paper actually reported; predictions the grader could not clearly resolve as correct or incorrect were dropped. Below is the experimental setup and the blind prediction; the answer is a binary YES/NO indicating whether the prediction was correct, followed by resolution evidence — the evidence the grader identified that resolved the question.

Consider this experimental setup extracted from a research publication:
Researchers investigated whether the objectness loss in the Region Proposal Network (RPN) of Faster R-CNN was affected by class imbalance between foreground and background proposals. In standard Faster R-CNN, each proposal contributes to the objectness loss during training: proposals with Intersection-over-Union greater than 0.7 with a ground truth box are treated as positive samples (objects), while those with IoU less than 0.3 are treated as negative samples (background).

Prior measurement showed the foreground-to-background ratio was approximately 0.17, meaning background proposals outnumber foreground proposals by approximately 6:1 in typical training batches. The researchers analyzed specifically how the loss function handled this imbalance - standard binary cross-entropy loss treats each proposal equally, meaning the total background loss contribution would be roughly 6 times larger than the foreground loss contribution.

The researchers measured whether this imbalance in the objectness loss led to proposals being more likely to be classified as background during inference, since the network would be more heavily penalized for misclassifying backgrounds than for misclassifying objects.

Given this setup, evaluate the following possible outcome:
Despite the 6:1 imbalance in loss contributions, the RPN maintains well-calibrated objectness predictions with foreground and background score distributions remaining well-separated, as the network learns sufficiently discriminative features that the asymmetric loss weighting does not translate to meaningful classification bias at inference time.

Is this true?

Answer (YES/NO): NO